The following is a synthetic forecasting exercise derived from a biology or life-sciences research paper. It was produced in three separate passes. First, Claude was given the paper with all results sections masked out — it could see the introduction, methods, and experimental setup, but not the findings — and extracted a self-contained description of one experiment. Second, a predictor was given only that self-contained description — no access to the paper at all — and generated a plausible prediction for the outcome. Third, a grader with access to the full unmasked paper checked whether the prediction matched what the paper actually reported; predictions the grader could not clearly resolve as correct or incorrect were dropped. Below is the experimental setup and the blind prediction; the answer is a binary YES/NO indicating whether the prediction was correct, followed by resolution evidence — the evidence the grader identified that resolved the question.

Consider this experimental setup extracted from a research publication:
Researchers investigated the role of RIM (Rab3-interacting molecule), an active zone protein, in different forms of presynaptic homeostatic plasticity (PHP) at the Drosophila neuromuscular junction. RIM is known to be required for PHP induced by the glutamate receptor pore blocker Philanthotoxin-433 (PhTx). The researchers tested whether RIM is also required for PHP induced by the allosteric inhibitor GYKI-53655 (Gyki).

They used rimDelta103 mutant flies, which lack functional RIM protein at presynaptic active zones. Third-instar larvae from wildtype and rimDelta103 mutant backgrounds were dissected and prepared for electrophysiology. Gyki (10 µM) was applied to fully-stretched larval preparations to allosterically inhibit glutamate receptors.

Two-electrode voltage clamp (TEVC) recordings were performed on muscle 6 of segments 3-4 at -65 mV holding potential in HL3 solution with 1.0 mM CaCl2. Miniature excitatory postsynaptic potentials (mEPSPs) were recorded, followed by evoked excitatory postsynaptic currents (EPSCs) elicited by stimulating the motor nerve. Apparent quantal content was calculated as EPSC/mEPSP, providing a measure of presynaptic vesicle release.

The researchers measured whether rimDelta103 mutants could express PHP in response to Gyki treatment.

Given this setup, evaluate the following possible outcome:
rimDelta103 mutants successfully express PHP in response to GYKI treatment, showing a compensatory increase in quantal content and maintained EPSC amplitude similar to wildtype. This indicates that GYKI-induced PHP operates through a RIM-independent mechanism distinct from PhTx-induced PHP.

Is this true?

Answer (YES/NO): YES